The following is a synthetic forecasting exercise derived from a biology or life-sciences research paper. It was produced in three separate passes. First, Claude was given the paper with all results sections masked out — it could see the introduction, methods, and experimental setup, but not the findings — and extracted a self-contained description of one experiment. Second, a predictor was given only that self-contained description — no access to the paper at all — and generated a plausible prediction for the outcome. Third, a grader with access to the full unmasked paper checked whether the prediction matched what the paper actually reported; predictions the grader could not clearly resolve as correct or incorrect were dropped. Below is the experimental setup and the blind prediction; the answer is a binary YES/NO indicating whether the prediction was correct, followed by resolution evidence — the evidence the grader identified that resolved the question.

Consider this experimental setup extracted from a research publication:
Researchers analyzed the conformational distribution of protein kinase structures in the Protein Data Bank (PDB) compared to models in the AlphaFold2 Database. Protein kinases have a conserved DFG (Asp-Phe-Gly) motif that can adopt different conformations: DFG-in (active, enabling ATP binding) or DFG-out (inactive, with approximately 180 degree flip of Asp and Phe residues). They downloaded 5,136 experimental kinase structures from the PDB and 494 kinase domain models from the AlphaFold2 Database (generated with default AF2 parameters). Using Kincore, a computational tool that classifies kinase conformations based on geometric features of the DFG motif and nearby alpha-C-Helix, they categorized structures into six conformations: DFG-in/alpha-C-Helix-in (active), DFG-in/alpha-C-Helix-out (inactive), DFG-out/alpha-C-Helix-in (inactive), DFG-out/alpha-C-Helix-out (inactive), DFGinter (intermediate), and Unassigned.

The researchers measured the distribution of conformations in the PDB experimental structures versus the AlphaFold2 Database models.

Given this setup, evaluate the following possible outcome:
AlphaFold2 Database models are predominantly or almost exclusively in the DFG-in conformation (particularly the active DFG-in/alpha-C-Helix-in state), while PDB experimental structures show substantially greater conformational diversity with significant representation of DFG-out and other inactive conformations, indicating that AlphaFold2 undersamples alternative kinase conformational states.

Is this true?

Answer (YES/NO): YES